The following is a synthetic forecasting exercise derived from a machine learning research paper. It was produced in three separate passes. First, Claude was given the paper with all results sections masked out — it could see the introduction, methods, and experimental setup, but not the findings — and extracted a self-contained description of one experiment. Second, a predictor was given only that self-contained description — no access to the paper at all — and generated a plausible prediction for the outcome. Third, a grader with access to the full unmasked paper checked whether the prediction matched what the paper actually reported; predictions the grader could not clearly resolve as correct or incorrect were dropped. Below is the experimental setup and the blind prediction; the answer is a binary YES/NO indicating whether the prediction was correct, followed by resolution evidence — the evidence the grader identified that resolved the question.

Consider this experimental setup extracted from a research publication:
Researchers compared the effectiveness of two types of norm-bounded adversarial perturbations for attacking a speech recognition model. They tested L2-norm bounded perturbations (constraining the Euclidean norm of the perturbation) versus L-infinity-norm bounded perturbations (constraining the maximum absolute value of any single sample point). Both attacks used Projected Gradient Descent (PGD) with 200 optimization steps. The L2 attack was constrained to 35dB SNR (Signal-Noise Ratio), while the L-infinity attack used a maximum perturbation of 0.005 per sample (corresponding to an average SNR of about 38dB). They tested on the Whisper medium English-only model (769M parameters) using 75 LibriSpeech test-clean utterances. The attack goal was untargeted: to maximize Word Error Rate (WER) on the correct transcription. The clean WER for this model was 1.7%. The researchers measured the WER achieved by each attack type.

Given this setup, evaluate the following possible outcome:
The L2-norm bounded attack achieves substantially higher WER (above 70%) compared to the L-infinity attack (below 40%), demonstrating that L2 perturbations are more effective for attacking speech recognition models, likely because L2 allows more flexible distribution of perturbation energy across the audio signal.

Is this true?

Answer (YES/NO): NO